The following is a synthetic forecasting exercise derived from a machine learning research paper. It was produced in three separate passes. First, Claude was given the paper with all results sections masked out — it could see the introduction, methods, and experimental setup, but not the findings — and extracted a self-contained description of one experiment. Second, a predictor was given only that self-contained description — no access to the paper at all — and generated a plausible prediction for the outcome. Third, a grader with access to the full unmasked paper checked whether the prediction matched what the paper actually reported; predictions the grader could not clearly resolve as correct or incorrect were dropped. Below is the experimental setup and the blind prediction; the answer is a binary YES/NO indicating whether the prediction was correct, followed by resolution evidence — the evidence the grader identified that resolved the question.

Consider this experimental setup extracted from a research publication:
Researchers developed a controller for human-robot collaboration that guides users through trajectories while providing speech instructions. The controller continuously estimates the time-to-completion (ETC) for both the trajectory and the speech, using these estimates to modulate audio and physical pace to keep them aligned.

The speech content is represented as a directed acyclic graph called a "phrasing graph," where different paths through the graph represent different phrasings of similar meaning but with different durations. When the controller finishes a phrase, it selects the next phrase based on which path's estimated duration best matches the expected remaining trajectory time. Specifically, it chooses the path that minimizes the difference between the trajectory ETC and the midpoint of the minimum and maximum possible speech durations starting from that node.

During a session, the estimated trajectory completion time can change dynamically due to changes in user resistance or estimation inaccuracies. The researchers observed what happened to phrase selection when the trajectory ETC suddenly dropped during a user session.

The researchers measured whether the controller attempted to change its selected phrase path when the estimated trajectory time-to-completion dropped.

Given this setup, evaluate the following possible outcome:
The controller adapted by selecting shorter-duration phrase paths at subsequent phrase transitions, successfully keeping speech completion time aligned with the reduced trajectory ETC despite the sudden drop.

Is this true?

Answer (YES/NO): NO